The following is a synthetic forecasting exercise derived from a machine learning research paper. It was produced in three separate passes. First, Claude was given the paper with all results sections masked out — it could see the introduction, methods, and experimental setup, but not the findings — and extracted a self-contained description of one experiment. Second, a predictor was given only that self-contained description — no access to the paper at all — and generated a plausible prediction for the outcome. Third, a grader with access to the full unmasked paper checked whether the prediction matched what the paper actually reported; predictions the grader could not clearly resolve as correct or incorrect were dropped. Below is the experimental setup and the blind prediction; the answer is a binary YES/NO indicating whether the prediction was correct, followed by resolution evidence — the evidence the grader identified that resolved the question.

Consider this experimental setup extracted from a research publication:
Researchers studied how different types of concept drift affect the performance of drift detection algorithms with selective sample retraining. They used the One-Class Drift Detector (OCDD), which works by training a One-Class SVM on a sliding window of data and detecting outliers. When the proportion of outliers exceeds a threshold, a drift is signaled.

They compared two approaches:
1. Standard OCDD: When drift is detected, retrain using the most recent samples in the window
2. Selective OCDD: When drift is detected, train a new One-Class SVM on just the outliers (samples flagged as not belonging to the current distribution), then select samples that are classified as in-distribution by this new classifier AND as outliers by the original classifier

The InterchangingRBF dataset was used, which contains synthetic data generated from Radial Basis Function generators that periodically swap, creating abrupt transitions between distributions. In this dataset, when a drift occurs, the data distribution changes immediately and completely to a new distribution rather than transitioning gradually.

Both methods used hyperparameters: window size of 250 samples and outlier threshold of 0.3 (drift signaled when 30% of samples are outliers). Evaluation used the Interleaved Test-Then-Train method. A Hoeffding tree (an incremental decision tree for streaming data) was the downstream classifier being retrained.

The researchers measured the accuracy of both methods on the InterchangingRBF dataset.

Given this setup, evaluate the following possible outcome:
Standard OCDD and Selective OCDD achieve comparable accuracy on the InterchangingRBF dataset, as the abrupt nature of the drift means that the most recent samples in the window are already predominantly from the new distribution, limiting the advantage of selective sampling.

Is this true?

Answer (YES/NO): NO